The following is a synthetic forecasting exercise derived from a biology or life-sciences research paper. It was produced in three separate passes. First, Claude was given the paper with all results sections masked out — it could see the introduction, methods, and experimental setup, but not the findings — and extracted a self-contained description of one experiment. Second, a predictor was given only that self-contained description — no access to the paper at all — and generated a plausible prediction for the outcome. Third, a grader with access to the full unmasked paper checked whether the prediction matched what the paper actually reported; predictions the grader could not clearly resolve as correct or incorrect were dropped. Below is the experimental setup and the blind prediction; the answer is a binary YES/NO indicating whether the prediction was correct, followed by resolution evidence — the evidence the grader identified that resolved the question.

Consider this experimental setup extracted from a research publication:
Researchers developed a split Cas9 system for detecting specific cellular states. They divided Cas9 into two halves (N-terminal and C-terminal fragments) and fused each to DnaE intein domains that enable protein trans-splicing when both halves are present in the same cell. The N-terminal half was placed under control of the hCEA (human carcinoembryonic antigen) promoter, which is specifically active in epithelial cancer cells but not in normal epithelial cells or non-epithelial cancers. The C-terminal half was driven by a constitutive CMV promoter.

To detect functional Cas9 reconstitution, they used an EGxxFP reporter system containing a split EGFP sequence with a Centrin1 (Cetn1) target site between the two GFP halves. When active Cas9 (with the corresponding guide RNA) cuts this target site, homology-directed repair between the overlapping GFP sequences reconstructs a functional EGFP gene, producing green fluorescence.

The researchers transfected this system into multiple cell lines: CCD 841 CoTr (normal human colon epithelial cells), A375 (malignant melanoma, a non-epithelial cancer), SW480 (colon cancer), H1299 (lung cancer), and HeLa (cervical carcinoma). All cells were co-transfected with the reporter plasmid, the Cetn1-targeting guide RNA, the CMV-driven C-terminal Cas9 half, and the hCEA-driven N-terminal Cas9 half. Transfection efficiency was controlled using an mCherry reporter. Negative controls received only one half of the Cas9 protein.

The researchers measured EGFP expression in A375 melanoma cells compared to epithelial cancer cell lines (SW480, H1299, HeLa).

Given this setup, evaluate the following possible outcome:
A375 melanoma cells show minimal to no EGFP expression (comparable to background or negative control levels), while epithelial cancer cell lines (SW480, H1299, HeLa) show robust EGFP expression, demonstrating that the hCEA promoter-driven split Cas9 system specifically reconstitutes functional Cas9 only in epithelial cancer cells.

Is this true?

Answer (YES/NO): NO